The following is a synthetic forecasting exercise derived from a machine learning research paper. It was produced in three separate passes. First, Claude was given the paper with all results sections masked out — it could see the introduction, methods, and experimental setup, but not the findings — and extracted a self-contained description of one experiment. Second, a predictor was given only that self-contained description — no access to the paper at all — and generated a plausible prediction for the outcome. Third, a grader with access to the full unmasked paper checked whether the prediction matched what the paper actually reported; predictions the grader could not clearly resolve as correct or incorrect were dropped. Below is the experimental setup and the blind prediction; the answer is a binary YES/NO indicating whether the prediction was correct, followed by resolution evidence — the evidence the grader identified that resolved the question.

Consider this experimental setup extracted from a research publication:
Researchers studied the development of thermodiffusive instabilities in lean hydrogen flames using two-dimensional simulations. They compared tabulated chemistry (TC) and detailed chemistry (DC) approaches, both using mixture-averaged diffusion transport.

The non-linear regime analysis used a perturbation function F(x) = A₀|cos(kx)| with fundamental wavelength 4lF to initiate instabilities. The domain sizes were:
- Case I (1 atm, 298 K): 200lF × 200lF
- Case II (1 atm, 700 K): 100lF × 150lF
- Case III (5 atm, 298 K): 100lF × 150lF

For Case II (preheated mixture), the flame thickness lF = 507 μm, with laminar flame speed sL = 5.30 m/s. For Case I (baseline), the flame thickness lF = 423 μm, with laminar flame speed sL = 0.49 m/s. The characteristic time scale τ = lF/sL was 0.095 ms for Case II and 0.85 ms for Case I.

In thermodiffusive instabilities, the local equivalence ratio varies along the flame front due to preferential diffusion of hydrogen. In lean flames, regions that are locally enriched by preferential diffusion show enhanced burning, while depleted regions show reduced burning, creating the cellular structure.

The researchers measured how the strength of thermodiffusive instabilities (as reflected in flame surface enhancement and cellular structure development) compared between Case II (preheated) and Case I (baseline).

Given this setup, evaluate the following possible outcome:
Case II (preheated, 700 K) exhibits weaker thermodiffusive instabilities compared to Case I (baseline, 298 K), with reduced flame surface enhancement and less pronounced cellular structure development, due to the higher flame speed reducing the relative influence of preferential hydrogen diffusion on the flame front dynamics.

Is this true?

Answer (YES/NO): NO